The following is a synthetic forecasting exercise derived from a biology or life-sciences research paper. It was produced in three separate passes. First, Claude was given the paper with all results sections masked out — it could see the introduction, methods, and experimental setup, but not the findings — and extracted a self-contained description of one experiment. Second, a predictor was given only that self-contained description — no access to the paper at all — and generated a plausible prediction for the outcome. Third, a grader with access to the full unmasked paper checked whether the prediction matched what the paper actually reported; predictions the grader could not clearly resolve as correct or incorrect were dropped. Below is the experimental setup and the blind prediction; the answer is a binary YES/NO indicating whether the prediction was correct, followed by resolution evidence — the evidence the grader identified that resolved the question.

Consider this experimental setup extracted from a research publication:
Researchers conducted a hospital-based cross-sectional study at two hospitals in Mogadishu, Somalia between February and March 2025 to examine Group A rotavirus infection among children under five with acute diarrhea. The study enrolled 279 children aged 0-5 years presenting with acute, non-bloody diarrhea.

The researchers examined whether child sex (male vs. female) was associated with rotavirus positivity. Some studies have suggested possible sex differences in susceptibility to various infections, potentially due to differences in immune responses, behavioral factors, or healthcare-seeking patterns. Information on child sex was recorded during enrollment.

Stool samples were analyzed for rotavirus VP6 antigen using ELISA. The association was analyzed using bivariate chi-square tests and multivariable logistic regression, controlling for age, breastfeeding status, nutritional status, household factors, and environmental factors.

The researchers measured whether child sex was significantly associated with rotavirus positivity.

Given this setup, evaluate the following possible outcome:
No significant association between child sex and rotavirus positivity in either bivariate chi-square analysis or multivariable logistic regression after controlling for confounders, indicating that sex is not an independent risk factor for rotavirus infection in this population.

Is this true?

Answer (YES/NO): YES